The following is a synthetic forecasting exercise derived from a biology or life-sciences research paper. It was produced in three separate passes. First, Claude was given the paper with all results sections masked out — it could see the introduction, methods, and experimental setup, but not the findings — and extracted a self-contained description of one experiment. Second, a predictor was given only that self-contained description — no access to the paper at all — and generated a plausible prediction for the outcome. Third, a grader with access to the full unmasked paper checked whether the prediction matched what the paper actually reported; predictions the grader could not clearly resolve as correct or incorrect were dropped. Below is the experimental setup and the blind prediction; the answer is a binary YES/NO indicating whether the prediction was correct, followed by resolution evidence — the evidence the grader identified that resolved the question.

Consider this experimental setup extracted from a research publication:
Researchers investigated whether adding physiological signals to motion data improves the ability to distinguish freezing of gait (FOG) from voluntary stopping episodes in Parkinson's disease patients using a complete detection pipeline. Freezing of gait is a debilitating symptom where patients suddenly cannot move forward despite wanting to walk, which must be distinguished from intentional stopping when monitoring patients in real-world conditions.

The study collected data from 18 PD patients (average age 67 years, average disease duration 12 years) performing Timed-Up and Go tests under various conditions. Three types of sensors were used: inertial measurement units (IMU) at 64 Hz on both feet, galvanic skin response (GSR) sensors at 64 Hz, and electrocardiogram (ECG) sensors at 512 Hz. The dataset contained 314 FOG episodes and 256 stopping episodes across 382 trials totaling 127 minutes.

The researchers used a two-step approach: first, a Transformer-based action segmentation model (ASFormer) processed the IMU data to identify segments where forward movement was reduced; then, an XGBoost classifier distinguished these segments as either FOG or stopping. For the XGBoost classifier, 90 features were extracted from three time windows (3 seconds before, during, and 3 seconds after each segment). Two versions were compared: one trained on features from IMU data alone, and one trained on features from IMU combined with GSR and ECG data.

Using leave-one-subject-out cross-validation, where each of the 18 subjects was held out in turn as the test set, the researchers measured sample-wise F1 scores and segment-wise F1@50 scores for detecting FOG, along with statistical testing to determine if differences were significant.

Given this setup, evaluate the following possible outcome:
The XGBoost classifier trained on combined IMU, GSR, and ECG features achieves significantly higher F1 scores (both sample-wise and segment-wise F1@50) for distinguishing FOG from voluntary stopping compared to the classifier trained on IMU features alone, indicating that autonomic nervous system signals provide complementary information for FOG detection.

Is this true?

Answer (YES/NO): NO